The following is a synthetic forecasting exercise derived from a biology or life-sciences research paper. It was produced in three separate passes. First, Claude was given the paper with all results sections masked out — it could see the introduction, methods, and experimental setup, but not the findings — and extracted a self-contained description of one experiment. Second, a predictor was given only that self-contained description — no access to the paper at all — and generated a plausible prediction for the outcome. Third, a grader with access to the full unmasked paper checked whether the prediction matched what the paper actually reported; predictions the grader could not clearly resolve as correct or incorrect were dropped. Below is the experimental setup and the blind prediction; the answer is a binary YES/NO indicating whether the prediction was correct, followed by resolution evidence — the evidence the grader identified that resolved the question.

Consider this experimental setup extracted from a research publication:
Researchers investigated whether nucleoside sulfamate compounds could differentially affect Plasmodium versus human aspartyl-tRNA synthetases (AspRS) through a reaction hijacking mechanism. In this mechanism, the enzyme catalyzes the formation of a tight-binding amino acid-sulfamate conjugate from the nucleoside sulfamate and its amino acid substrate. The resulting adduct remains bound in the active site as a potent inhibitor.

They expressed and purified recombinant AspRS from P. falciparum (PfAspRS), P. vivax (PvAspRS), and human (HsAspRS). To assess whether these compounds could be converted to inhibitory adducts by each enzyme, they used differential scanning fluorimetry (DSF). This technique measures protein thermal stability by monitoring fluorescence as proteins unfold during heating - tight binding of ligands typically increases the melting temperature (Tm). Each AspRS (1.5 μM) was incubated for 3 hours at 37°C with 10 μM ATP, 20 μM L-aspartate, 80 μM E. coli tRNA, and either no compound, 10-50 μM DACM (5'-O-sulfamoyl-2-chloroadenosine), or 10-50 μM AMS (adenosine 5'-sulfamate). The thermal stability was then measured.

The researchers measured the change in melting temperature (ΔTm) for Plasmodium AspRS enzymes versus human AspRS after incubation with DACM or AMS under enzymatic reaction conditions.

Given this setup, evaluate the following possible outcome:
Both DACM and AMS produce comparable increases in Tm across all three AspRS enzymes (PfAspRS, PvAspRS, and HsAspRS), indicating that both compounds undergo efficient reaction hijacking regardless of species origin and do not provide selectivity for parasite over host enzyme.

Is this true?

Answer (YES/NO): NO